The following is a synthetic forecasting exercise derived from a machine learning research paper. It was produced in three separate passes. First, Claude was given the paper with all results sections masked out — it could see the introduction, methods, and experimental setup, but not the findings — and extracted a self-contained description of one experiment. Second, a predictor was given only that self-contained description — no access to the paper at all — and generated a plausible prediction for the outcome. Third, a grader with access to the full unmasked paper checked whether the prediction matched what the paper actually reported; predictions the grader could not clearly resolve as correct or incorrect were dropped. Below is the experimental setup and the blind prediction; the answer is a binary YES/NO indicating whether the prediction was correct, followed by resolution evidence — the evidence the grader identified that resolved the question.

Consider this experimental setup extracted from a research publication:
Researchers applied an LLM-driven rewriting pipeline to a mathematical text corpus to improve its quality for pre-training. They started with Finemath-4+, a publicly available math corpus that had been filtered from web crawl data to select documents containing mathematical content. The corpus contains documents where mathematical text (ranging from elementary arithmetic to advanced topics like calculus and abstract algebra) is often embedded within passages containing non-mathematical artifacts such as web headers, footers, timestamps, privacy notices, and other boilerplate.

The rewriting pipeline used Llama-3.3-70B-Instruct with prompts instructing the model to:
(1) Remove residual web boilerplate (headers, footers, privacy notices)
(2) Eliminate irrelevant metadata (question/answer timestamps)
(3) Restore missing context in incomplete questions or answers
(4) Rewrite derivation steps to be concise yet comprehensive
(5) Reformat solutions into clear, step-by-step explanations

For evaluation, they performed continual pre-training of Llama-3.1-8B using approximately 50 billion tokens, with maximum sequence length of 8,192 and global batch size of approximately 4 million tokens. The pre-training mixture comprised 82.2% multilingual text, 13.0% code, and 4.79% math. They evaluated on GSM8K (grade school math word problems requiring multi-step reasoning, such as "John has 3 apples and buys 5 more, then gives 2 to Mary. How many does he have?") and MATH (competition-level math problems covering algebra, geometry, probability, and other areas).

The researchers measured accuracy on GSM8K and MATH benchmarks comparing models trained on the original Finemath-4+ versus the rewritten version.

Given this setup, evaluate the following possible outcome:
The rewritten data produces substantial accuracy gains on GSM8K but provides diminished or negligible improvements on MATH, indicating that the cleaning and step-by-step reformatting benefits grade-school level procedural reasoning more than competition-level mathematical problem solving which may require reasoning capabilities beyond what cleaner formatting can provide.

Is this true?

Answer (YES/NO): NO